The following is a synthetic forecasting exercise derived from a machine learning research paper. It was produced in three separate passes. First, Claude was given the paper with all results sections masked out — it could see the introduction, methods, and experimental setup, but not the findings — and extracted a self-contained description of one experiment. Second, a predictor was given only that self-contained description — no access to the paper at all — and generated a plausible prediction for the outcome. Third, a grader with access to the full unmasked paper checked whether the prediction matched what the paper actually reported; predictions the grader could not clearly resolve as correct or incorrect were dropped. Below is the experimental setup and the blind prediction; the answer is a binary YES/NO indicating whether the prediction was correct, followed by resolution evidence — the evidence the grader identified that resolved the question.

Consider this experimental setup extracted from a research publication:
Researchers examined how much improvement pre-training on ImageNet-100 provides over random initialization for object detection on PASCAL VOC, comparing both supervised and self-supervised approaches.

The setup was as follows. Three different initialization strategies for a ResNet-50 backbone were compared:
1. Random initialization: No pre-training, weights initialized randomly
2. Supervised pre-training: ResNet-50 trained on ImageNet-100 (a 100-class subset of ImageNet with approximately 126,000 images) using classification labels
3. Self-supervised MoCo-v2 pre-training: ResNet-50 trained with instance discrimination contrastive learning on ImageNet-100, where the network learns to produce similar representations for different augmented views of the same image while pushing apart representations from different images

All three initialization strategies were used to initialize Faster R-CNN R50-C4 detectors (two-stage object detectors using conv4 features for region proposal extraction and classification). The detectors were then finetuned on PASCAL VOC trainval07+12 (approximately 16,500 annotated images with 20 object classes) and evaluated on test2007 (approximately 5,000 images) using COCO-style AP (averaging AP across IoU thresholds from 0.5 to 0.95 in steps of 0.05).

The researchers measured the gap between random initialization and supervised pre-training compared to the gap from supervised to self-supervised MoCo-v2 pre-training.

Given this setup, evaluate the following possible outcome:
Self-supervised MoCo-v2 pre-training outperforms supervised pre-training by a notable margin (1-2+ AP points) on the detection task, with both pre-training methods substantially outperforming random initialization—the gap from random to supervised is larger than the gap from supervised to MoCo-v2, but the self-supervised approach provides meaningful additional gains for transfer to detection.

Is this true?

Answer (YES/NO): NO